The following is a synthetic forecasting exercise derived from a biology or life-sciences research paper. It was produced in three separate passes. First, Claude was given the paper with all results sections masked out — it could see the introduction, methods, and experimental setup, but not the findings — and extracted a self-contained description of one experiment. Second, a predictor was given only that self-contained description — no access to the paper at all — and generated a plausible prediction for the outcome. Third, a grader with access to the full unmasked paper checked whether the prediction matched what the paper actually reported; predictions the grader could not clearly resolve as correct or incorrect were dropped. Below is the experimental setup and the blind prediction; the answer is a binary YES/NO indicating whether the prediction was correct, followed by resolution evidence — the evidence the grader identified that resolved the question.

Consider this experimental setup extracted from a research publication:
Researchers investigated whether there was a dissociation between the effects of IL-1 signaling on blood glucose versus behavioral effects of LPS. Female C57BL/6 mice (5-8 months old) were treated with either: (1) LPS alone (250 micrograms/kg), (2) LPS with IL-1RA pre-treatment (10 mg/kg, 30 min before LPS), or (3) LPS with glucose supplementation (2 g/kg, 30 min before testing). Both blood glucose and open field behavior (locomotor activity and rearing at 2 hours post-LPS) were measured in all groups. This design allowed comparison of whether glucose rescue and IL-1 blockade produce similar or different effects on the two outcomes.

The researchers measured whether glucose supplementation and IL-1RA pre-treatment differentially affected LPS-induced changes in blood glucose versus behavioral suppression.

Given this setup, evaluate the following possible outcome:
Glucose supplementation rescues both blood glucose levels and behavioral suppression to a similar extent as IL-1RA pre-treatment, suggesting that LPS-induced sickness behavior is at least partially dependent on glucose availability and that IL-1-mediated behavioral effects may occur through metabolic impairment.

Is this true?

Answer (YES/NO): NO